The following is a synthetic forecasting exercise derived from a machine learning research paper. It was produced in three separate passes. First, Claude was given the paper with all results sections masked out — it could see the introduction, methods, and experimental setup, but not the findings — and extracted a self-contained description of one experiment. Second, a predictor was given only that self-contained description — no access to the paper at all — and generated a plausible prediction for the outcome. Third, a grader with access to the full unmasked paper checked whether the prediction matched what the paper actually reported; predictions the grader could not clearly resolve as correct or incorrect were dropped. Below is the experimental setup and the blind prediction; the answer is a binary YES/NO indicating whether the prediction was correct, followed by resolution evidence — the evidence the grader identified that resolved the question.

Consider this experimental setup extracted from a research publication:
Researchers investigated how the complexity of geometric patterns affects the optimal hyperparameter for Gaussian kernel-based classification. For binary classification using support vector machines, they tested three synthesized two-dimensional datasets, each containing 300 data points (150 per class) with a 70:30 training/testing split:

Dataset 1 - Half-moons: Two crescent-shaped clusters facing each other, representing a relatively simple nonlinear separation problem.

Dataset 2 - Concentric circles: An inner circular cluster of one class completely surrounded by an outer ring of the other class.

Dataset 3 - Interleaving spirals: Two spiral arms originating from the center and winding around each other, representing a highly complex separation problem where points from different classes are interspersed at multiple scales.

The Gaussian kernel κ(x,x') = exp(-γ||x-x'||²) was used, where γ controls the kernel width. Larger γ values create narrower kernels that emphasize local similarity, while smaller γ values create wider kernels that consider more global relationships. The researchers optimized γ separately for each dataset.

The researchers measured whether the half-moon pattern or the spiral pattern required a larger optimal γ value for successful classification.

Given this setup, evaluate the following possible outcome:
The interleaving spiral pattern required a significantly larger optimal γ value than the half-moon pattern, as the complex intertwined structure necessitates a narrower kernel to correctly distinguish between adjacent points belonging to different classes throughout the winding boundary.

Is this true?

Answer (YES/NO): NO